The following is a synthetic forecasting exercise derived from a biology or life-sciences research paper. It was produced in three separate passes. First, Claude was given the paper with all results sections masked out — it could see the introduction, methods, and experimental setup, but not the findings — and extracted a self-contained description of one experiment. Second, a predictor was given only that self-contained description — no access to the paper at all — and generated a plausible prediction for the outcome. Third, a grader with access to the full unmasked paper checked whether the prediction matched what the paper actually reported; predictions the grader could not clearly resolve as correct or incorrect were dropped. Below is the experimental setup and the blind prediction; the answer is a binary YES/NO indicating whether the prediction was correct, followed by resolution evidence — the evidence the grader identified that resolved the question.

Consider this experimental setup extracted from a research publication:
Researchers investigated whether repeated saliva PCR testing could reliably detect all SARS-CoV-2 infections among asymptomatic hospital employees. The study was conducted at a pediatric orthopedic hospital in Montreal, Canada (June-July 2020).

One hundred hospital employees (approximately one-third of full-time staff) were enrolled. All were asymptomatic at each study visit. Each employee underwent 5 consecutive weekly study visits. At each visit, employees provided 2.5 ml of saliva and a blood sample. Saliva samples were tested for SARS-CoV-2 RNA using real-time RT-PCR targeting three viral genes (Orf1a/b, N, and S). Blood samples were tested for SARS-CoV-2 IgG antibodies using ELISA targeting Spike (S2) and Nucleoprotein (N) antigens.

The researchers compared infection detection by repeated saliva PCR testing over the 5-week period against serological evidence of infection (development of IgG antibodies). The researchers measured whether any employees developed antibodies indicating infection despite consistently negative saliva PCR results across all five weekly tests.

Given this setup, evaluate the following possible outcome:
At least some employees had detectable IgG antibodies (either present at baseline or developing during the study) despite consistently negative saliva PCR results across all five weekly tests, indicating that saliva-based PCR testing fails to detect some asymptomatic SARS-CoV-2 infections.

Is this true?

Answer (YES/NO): YES